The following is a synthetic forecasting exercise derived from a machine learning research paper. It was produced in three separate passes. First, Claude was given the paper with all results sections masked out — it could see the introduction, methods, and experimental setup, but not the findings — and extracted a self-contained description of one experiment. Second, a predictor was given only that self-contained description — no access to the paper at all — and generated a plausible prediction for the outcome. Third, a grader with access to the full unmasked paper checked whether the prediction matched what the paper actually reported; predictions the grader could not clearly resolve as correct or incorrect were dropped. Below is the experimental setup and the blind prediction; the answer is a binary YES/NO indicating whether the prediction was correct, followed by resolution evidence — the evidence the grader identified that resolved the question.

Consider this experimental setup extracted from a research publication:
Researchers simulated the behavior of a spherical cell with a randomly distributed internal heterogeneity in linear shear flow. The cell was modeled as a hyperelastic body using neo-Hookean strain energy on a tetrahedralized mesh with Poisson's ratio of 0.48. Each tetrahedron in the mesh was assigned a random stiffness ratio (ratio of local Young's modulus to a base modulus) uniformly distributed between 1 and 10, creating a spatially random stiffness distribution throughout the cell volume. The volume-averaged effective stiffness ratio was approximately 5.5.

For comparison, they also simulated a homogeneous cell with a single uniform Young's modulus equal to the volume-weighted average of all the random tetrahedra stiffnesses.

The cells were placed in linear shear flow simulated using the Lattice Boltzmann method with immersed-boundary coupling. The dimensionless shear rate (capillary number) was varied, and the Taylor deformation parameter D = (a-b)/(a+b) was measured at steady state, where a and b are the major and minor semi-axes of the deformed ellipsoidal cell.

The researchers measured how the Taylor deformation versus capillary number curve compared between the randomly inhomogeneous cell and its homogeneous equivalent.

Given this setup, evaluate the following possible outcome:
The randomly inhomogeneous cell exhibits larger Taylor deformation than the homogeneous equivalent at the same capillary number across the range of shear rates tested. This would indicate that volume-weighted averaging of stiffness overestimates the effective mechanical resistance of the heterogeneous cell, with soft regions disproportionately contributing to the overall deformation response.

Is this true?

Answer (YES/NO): NO